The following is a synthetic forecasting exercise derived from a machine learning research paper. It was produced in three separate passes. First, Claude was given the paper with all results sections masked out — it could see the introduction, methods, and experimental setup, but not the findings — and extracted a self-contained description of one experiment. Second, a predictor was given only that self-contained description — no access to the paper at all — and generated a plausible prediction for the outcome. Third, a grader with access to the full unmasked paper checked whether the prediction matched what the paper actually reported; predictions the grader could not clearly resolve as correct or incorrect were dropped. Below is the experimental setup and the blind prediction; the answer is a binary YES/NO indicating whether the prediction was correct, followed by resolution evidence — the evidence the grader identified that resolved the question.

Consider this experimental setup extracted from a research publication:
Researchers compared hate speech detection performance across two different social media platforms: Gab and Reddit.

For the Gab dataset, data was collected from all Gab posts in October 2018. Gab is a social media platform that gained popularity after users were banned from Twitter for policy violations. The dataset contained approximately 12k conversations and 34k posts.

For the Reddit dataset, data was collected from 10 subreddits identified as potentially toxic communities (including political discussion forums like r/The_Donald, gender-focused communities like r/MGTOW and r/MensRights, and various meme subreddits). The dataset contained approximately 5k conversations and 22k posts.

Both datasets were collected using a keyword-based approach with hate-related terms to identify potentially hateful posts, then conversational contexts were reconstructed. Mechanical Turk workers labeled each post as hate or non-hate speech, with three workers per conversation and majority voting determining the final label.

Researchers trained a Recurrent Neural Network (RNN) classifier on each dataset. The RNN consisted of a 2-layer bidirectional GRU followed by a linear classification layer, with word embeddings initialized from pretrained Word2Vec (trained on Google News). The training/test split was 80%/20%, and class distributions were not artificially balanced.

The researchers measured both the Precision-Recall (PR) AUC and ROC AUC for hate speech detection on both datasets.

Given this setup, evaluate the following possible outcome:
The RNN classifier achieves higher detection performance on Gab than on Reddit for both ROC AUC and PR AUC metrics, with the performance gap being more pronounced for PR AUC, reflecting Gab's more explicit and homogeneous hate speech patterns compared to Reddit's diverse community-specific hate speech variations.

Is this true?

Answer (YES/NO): YES